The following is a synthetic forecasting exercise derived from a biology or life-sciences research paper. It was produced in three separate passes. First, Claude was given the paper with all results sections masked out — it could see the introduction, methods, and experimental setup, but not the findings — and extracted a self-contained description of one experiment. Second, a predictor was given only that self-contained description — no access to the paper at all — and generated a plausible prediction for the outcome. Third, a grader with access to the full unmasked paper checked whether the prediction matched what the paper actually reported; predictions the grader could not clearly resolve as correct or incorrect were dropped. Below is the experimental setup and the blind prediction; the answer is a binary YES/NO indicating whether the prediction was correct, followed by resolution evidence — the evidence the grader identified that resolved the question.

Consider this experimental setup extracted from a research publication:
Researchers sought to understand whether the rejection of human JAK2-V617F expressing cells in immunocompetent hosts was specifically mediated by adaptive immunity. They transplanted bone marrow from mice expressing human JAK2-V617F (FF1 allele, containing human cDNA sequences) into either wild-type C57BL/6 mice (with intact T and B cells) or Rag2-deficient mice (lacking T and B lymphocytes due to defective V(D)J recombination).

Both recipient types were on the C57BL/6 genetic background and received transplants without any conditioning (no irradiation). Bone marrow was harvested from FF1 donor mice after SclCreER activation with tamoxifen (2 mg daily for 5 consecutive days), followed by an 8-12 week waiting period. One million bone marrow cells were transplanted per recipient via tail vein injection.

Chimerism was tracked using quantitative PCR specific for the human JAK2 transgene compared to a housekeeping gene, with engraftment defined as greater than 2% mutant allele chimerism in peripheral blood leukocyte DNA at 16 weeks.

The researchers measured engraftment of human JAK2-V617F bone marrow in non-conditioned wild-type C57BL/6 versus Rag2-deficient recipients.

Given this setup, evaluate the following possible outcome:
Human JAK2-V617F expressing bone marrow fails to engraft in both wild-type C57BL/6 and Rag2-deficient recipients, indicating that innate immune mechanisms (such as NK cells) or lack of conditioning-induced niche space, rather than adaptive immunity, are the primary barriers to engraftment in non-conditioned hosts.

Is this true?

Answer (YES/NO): NO